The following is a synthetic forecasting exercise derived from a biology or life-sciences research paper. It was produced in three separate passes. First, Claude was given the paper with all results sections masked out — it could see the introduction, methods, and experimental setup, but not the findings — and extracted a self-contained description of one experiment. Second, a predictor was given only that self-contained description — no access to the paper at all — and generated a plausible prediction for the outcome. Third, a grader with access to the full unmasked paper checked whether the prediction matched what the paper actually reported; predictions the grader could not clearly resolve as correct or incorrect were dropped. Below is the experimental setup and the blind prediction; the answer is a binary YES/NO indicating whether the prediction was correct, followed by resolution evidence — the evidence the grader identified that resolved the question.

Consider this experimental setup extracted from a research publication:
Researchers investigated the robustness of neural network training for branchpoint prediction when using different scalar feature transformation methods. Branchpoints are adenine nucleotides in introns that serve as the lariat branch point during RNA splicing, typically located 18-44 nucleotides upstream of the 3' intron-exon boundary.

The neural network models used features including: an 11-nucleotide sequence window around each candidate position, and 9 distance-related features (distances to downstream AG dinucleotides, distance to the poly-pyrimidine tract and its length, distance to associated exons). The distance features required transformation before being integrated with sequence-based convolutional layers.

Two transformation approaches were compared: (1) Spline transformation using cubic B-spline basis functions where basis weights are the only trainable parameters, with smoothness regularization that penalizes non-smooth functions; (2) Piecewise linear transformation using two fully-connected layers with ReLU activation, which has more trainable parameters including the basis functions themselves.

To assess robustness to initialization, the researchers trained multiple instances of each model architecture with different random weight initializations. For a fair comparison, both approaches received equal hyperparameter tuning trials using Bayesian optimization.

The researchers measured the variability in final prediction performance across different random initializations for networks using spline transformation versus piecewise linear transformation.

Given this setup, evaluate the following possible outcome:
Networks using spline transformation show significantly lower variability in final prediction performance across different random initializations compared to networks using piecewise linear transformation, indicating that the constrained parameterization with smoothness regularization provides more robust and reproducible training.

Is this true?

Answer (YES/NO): YES